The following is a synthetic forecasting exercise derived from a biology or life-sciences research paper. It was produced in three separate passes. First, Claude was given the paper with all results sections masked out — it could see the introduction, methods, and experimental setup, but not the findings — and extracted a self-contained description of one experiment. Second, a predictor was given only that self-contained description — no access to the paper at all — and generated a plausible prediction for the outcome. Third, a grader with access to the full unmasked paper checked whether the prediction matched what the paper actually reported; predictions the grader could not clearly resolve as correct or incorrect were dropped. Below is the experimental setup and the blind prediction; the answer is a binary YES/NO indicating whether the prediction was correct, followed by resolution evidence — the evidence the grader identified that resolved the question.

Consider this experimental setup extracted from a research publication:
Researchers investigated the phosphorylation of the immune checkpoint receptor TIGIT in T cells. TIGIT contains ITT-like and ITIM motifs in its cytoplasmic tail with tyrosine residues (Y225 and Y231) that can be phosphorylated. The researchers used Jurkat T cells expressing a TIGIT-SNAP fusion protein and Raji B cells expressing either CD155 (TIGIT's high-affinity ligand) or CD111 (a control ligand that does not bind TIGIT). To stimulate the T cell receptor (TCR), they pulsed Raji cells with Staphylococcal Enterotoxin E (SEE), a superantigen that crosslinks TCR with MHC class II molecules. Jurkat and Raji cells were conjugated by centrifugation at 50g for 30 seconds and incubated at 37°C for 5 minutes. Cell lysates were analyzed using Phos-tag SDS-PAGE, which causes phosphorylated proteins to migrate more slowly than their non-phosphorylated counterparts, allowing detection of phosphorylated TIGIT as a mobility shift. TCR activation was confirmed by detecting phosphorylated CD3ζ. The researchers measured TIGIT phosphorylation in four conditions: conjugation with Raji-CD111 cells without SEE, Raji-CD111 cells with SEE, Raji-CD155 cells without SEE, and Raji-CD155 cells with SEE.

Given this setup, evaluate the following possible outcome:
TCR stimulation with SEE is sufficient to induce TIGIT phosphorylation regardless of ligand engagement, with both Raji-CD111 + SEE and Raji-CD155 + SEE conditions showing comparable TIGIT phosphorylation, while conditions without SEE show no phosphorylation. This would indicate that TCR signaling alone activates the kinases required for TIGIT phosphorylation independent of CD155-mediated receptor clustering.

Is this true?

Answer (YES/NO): NO